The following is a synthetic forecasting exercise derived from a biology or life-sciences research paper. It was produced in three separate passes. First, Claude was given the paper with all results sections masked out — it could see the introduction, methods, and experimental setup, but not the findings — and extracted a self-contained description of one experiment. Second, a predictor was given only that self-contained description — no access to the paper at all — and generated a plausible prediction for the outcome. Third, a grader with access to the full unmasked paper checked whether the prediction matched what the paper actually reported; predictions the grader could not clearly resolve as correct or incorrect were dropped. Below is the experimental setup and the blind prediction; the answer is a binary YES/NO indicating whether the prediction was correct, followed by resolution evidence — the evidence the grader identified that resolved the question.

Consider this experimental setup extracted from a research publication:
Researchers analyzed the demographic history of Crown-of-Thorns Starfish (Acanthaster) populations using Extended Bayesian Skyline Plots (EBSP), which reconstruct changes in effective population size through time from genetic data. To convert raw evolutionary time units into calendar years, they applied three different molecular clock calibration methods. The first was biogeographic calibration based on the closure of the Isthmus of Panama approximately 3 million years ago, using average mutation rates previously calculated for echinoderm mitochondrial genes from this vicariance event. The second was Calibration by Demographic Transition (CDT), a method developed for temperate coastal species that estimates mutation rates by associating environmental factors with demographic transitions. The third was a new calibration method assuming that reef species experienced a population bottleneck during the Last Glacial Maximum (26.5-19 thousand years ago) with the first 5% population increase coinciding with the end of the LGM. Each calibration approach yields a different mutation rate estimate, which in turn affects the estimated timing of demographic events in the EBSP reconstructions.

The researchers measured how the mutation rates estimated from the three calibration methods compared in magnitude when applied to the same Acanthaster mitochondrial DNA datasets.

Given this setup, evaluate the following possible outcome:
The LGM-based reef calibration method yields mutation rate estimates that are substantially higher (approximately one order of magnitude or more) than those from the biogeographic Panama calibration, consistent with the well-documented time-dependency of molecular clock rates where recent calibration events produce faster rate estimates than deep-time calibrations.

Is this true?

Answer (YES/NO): YES